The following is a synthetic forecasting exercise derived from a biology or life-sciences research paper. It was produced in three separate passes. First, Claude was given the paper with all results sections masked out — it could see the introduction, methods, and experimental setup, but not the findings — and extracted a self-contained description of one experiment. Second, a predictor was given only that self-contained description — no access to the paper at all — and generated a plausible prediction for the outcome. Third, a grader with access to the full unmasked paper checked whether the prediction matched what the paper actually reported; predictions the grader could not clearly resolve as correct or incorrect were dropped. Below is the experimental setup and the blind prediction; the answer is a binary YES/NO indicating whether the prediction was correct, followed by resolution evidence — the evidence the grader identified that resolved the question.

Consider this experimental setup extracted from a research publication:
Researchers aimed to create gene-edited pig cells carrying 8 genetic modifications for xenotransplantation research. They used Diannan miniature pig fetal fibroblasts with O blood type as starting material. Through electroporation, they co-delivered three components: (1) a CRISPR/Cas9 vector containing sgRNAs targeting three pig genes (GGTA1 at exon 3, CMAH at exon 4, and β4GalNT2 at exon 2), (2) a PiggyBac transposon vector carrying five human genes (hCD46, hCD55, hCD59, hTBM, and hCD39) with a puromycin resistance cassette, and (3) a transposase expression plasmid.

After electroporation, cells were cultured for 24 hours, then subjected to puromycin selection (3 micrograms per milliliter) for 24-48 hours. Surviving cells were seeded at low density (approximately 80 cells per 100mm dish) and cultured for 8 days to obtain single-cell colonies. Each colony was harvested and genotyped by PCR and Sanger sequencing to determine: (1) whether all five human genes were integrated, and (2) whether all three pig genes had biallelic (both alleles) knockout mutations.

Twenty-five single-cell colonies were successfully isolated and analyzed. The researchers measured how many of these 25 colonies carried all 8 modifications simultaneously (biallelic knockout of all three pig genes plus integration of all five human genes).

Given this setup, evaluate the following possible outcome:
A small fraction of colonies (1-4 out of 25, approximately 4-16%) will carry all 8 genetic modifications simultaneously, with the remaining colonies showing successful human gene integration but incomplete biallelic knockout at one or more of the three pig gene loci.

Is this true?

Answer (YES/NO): YES